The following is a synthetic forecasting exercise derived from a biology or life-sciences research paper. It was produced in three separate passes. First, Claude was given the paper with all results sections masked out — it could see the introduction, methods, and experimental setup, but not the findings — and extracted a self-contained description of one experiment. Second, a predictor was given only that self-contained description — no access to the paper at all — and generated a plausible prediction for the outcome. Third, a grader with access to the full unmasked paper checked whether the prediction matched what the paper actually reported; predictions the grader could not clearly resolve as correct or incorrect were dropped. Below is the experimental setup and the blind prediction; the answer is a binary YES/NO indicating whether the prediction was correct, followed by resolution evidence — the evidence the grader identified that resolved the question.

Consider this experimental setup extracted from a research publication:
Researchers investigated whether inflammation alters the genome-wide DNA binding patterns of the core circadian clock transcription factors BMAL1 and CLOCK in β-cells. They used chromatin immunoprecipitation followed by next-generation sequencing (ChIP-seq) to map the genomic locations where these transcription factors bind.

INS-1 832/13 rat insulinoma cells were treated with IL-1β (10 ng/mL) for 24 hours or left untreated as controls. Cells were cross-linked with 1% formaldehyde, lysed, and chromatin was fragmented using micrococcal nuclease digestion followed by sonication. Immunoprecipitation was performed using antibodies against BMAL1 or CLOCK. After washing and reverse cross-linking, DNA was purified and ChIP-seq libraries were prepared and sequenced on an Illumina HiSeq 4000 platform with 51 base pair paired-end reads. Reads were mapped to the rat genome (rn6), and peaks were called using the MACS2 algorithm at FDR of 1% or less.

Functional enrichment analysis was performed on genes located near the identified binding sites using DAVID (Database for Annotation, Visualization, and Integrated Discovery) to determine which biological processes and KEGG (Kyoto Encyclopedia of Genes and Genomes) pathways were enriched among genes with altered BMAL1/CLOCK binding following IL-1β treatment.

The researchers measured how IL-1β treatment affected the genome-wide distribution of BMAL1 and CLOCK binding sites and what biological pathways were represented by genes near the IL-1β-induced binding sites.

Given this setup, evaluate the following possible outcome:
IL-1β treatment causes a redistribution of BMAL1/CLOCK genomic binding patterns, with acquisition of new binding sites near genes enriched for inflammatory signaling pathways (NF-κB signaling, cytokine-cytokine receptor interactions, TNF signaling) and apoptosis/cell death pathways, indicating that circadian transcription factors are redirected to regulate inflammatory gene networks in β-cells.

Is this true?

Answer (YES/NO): NO